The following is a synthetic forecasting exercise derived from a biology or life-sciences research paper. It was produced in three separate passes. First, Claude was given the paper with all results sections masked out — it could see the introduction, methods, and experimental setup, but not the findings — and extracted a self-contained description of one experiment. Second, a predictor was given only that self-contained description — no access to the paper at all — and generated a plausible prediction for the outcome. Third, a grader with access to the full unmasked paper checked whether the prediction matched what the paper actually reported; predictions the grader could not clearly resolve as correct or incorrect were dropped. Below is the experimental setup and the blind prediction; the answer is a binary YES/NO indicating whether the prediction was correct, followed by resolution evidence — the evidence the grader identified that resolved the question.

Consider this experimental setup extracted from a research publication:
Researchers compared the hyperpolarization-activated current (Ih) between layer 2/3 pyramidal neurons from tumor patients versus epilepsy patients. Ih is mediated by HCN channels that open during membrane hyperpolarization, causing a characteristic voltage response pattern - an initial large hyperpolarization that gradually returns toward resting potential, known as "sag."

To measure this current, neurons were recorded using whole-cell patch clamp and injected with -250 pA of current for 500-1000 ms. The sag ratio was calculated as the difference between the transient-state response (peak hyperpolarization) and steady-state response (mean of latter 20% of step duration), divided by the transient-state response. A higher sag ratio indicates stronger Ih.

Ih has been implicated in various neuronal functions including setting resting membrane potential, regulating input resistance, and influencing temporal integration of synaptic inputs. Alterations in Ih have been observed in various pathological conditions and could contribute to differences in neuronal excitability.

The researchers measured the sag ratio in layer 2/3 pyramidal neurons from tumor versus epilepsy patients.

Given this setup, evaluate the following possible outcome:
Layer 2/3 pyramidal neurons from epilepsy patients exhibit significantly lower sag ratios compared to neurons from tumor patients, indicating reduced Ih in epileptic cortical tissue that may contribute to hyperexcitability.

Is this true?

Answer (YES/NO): NO